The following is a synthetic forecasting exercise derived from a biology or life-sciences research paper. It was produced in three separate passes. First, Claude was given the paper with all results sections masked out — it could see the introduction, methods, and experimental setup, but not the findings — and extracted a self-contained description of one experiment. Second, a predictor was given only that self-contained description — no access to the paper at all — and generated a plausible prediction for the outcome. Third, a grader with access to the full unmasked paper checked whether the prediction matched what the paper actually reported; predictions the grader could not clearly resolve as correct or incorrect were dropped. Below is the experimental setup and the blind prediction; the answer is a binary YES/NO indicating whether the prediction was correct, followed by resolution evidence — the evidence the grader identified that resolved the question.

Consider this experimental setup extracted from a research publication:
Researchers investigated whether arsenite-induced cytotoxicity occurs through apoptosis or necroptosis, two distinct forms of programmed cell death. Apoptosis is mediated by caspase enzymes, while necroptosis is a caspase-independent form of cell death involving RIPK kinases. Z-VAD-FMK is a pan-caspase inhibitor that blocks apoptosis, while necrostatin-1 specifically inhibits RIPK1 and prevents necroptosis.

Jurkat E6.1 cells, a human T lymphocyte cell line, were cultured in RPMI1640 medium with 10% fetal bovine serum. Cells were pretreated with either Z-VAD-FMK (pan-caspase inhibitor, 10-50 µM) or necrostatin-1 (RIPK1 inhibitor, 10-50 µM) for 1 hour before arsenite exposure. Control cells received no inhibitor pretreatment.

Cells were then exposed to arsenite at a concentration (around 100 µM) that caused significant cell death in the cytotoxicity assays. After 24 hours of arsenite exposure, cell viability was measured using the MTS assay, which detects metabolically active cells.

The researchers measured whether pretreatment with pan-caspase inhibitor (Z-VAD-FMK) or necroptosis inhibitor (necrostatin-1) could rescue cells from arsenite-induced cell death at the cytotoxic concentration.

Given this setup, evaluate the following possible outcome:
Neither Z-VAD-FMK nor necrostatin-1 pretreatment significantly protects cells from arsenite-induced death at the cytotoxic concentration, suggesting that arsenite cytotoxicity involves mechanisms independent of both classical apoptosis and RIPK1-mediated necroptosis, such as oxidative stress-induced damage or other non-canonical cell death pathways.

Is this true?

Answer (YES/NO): NO